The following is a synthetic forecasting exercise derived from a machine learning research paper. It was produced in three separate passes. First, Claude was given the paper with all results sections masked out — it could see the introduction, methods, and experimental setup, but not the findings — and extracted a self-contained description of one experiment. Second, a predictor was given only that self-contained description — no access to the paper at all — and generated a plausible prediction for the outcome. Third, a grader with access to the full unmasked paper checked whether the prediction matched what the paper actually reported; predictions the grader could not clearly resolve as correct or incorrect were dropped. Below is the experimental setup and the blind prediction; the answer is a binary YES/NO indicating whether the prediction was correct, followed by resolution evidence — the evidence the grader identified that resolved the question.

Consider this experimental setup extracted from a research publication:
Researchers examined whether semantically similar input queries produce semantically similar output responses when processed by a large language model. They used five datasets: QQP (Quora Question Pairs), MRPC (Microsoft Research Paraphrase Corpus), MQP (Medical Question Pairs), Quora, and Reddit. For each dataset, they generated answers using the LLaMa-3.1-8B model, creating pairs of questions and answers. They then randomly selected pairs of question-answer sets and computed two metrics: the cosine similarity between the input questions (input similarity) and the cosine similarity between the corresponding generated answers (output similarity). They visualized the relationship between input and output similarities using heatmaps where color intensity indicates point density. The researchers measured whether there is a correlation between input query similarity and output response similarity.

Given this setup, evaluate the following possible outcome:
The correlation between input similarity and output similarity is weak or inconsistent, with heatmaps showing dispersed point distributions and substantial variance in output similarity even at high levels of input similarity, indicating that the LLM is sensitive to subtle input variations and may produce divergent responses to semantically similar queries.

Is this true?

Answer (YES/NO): NO